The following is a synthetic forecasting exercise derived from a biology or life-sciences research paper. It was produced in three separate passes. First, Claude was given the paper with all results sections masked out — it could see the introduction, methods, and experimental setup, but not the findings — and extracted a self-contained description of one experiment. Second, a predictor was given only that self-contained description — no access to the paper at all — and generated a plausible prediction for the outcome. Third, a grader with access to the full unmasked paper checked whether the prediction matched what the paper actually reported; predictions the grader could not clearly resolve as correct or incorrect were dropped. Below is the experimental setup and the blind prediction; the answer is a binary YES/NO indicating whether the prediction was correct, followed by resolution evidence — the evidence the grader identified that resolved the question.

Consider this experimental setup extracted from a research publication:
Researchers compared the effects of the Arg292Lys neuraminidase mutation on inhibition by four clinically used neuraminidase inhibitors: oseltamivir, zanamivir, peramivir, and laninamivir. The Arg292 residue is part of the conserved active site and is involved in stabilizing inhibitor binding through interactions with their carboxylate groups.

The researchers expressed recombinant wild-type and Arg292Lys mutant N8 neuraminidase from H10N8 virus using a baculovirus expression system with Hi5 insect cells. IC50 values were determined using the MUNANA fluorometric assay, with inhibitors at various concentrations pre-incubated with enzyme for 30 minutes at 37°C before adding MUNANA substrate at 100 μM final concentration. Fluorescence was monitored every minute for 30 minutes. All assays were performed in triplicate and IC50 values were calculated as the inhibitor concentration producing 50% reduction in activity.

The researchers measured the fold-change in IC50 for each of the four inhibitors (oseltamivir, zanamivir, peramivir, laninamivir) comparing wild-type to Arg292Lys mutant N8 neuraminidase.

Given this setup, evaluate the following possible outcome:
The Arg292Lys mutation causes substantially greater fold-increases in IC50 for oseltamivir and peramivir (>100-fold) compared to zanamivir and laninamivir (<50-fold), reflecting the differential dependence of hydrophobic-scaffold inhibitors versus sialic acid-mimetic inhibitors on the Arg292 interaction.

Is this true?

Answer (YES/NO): NO